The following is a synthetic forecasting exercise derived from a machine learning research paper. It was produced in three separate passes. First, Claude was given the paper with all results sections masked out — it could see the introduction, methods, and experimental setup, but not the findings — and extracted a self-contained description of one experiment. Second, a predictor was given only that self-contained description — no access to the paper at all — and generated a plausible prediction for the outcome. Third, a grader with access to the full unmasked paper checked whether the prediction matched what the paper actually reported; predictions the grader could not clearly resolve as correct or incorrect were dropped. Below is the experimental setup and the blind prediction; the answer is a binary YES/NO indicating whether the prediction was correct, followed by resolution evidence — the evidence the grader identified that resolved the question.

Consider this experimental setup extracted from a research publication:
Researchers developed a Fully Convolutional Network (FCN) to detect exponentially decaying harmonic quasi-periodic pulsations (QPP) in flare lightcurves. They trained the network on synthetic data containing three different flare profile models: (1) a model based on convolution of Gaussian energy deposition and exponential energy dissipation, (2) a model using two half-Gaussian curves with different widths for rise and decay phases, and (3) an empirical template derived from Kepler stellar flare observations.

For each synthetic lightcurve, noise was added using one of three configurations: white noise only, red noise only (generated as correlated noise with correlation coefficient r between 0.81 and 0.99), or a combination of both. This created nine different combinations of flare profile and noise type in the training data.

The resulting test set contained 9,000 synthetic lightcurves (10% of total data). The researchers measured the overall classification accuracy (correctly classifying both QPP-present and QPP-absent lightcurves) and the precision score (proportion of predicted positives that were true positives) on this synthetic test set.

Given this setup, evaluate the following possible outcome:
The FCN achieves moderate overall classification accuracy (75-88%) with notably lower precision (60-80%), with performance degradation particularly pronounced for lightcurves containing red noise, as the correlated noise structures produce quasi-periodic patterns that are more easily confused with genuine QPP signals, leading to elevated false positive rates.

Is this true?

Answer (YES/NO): NO